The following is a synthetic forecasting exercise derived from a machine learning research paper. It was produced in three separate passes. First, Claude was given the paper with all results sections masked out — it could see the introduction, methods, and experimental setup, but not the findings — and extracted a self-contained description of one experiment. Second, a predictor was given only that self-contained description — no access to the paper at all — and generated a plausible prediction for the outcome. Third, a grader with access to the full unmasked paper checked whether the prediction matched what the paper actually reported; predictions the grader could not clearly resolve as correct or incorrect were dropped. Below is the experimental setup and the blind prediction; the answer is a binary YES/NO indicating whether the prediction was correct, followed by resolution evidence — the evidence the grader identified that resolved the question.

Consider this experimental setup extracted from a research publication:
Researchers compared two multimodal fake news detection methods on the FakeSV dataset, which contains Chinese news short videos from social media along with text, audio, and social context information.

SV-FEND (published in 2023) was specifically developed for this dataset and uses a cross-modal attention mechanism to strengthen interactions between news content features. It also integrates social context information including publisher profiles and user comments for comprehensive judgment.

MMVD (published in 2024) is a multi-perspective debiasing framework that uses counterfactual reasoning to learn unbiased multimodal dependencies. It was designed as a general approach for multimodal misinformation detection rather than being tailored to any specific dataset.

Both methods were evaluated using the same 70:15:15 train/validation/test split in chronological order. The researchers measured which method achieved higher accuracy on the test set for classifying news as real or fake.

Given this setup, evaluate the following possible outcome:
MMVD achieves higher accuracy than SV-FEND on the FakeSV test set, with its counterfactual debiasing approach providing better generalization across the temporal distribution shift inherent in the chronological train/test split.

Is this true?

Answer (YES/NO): NO